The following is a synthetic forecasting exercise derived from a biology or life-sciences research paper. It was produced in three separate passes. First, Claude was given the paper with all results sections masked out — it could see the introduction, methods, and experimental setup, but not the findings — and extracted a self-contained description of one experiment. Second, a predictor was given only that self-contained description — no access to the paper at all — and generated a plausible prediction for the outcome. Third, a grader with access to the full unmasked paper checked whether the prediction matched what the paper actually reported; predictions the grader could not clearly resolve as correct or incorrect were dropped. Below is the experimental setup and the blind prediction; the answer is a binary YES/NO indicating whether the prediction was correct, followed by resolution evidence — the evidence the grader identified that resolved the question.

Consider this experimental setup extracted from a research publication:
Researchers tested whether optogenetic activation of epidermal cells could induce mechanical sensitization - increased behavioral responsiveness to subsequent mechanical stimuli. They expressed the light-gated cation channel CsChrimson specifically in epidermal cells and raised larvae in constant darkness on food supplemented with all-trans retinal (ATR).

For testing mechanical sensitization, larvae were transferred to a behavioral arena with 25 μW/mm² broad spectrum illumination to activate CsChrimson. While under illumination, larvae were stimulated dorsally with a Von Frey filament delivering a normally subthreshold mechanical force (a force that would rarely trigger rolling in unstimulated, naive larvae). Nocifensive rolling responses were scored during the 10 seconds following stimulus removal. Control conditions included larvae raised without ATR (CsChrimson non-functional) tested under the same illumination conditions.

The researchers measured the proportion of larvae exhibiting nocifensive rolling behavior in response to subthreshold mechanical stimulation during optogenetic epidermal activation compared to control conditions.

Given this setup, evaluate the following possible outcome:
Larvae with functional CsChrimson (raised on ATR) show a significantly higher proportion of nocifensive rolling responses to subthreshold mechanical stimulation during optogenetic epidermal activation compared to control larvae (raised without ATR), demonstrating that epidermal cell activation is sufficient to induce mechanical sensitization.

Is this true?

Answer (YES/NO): YES